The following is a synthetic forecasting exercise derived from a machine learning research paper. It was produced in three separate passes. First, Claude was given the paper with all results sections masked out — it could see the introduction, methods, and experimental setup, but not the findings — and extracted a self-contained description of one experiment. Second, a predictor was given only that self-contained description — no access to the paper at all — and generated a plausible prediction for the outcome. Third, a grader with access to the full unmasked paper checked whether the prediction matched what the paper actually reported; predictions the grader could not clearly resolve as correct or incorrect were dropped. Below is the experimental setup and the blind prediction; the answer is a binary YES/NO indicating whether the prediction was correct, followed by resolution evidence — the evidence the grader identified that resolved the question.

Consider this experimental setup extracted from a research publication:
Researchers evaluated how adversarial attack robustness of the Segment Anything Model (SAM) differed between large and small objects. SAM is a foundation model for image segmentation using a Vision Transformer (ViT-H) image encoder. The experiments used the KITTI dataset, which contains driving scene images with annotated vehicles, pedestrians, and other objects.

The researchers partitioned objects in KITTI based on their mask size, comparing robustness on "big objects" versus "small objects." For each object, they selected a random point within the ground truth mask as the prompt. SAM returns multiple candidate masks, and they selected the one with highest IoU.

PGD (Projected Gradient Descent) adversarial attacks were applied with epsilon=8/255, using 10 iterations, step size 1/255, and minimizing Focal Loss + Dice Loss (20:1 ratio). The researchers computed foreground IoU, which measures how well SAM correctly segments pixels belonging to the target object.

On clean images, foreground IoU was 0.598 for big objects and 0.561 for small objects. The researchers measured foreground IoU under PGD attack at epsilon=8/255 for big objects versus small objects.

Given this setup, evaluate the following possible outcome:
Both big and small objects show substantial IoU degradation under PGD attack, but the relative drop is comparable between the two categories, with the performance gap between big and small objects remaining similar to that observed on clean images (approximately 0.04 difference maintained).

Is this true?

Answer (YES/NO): NO